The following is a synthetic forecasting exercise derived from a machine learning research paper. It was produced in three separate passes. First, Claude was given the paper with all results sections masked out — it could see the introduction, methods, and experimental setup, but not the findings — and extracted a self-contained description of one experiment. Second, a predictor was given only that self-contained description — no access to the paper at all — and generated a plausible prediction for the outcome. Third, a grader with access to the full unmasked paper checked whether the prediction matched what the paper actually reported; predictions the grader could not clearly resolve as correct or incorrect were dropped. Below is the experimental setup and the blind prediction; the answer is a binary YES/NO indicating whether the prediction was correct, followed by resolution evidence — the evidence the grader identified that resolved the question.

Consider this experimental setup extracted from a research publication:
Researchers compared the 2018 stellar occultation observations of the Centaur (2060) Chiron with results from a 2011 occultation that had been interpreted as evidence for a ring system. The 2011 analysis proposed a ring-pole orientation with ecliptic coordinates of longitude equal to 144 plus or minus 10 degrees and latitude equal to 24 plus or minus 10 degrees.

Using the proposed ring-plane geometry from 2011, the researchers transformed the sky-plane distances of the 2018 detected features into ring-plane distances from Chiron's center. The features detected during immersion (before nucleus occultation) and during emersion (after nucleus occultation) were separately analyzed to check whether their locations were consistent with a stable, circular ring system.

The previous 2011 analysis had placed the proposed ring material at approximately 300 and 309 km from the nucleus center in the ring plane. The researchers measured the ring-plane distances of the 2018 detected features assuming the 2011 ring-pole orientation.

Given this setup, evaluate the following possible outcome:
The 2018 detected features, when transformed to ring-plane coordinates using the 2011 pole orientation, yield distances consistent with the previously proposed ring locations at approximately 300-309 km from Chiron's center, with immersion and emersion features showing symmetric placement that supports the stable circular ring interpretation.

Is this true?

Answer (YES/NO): NO